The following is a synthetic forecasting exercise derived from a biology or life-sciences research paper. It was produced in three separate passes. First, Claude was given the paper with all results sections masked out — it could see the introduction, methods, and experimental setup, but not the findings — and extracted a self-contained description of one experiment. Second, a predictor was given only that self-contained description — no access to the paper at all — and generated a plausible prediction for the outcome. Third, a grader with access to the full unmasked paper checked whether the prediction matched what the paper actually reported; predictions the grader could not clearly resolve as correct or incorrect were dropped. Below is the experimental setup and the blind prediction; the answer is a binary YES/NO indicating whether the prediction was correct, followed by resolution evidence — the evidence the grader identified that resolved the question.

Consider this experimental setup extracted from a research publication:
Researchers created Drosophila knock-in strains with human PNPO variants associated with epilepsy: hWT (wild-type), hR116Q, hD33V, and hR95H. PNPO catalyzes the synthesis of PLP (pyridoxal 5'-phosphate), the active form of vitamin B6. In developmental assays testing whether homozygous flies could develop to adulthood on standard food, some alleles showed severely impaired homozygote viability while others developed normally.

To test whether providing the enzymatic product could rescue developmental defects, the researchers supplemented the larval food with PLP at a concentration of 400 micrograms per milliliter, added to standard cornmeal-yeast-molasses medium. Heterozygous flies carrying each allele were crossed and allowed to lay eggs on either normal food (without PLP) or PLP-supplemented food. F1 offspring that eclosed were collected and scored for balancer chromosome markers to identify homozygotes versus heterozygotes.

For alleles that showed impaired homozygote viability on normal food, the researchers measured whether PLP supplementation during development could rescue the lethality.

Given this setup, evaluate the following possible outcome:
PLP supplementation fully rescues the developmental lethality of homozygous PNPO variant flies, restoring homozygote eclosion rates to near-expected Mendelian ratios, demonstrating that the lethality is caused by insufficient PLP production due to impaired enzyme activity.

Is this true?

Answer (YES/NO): YES